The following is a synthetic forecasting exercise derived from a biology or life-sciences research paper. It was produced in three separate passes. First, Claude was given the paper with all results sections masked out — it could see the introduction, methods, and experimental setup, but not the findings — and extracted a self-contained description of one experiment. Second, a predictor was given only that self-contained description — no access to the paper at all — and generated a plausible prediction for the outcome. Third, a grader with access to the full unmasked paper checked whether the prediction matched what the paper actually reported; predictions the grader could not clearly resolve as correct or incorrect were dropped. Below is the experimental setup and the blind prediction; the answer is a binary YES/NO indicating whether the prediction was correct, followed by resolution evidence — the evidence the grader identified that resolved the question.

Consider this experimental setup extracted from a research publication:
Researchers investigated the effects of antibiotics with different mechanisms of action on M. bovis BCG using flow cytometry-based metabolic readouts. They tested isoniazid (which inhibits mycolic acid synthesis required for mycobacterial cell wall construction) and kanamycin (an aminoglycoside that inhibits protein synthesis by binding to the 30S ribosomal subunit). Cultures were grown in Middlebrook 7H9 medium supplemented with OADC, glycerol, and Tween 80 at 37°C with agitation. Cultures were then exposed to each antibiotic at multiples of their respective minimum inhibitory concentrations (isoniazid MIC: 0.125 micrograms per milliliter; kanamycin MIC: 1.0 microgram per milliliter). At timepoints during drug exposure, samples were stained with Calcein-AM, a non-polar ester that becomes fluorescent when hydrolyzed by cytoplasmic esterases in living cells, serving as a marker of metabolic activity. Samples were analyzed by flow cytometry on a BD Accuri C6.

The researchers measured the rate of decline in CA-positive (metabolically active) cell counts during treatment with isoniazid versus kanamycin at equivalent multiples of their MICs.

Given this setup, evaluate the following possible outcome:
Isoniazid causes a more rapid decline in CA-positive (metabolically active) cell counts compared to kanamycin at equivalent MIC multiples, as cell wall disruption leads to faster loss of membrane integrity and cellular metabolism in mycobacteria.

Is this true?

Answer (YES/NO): NO